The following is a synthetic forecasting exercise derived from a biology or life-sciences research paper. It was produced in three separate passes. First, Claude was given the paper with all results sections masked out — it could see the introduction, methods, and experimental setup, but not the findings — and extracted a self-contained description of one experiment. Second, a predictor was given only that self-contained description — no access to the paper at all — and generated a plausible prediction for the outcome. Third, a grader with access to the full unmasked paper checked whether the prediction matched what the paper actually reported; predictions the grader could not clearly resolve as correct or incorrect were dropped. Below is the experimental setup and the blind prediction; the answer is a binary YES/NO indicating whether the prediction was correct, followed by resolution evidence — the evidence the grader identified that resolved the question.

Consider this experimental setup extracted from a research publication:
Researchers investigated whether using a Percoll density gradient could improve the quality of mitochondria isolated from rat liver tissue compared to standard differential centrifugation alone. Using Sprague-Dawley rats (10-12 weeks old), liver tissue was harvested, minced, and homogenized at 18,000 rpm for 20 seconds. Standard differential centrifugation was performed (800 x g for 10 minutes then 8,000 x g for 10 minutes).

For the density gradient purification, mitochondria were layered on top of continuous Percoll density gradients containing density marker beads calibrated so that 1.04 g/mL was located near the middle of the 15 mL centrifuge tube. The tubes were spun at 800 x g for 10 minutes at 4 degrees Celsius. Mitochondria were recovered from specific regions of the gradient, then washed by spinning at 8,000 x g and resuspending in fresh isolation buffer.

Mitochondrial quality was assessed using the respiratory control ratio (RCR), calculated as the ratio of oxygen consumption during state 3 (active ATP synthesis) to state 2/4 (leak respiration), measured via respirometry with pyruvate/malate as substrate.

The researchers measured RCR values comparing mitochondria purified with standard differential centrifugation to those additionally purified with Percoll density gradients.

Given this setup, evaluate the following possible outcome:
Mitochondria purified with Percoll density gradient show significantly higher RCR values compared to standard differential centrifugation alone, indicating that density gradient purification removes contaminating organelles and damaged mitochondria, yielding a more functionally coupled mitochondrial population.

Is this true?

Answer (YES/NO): NO